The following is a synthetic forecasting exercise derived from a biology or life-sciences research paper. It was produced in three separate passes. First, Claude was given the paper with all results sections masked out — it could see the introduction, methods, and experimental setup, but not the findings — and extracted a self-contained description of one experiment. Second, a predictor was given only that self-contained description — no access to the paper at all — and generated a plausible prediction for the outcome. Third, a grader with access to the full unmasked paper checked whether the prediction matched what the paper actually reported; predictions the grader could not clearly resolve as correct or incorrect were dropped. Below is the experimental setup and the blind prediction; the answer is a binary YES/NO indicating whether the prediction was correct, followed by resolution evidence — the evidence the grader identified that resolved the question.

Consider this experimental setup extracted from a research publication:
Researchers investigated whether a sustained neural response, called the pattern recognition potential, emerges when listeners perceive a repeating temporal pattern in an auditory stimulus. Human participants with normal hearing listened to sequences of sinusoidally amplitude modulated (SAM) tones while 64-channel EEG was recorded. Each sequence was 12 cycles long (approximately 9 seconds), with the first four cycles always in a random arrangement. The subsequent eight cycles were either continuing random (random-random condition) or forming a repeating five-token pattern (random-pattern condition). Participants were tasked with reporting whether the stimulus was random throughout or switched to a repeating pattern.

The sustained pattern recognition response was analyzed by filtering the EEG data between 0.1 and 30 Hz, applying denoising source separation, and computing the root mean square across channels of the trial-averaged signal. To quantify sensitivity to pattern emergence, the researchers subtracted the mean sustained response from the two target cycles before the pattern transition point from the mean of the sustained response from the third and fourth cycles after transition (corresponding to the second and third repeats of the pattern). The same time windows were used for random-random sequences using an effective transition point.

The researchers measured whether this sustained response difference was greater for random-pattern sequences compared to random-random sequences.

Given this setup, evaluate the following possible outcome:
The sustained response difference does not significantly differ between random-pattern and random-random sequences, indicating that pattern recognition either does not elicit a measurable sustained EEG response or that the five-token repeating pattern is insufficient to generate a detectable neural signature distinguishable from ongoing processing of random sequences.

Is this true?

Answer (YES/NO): YES